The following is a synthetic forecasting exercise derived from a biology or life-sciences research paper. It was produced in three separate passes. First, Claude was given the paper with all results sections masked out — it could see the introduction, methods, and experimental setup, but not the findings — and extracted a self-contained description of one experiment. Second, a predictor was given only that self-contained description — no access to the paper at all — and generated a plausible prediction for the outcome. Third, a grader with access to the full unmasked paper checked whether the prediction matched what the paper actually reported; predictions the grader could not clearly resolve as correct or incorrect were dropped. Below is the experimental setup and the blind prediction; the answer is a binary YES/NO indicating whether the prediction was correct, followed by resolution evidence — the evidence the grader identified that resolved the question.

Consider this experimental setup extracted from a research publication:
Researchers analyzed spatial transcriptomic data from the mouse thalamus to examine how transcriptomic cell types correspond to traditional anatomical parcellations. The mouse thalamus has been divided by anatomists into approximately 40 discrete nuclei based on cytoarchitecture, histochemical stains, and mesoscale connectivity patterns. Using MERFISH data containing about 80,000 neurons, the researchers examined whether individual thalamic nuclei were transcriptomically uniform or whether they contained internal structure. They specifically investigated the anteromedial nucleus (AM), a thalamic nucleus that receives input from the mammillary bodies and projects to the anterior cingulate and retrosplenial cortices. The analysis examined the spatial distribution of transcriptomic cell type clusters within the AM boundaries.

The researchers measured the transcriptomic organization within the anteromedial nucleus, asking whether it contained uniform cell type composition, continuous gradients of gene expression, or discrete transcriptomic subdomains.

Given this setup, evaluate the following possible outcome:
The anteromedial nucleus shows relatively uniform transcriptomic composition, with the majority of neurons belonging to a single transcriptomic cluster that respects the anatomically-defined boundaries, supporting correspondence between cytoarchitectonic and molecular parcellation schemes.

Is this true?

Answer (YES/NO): NO